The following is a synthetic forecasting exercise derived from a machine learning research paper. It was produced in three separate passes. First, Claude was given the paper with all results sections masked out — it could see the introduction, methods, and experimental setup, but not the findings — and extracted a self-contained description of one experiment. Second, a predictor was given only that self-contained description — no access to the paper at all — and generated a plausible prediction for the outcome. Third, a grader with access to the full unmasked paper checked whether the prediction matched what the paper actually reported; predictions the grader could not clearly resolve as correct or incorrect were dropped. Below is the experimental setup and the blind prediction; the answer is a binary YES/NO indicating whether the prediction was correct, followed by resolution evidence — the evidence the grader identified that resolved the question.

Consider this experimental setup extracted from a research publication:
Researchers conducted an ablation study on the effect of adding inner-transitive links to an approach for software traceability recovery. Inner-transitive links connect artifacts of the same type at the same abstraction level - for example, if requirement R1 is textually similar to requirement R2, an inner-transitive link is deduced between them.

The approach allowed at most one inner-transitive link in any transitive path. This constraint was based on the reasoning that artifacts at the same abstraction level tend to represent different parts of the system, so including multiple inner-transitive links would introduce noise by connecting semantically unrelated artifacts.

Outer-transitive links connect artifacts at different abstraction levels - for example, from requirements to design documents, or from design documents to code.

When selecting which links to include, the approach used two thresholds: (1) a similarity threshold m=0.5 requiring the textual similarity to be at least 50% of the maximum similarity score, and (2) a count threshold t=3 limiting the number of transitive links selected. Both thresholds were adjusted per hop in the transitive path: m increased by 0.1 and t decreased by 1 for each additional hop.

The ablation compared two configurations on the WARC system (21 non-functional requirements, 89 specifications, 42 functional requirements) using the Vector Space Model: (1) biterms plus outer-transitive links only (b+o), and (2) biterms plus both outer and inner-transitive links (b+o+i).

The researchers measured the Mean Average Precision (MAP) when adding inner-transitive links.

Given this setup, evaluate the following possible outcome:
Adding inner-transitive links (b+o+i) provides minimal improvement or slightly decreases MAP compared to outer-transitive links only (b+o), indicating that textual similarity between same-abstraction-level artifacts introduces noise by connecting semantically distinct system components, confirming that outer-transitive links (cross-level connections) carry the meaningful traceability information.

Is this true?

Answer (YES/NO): YES